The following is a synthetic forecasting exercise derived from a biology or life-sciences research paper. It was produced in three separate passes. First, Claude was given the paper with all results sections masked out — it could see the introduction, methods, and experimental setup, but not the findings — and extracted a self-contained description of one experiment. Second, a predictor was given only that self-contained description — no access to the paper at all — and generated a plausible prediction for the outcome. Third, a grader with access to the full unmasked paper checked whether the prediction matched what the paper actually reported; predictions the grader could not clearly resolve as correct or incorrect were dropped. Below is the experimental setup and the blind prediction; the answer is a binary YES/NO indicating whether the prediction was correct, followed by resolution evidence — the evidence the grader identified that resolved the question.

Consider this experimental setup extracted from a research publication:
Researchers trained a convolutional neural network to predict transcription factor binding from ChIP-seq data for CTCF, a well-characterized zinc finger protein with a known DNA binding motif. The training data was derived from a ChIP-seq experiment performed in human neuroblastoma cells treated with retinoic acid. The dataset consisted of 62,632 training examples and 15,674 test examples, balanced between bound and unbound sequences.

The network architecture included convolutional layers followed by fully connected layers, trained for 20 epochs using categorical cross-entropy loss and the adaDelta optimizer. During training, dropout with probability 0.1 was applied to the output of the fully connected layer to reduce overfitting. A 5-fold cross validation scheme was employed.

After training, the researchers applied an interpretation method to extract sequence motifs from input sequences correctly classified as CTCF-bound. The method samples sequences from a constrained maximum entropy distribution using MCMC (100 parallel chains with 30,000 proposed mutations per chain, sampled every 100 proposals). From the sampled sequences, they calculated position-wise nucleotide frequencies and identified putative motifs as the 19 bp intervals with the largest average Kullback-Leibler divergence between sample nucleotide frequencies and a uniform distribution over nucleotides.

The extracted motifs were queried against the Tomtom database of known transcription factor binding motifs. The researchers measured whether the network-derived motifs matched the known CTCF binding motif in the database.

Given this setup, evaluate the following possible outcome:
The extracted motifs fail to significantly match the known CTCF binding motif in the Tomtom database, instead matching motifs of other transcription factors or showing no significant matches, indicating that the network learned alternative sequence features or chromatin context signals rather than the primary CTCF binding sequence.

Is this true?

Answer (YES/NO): NO